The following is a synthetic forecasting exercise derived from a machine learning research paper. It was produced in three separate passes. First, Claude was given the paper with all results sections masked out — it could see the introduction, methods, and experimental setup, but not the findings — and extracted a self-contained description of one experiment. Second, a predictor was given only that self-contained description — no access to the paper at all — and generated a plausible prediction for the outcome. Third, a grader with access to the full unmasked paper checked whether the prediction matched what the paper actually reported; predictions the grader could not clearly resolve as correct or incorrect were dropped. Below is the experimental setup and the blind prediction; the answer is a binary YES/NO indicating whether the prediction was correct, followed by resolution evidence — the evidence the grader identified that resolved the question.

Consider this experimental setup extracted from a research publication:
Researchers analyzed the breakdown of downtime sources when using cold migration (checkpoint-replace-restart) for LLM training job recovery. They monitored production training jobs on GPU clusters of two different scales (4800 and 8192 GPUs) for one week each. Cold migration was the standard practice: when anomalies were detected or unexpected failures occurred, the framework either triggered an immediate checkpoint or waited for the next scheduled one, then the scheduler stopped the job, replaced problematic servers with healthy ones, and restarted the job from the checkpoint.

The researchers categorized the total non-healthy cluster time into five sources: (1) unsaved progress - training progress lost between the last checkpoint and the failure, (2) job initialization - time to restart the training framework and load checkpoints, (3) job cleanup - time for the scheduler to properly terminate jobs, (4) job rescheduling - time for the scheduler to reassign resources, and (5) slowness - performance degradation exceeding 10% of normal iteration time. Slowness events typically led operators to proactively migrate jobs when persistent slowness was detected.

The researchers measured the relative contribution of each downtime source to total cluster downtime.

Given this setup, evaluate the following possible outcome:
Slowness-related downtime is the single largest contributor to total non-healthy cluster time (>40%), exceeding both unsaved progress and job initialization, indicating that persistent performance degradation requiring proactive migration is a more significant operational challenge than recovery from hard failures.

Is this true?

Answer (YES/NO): NO